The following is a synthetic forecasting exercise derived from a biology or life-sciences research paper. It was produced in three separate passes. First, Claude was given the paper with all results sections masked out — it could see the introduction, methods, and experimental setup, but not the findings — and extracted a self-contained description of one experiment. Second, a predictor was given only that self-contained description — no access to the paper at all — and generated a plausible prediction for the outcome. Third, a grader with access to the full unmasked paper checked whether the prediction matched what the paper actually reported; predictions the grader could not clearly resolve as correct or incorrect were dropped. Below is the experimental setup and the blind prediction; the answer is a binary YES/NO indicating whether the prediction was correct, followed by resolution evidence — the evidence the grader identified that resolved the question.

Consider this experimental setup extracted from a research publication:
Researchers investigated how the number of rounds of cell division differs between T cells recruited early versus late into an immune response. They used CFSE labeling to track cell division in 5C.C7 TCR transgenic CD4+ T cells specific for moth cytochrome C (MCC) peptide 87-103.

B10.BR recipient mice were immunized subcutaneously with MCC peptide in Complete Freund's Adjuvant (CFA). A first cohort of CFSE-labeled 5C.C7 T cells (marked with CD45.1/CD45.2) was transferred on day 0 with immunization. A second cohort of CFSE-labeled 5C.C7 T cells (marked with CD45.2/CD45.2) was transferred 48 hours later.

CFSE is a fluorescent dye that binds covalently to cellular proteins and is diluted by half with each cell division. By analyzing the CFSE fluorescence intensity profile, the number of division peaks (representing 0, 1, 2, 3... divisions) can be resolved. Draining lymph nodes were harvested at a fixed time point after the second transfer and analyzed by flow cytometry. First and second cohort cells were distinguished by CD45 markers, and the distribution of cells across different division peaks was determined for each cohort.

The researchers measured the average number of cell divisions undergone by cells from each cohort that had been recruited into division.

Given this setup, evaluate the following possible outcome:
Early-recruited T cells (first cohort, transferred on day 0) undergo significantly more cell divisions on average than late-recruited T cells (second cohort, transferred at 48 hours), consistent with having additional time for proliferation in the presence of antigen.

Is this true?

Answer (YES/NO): YES